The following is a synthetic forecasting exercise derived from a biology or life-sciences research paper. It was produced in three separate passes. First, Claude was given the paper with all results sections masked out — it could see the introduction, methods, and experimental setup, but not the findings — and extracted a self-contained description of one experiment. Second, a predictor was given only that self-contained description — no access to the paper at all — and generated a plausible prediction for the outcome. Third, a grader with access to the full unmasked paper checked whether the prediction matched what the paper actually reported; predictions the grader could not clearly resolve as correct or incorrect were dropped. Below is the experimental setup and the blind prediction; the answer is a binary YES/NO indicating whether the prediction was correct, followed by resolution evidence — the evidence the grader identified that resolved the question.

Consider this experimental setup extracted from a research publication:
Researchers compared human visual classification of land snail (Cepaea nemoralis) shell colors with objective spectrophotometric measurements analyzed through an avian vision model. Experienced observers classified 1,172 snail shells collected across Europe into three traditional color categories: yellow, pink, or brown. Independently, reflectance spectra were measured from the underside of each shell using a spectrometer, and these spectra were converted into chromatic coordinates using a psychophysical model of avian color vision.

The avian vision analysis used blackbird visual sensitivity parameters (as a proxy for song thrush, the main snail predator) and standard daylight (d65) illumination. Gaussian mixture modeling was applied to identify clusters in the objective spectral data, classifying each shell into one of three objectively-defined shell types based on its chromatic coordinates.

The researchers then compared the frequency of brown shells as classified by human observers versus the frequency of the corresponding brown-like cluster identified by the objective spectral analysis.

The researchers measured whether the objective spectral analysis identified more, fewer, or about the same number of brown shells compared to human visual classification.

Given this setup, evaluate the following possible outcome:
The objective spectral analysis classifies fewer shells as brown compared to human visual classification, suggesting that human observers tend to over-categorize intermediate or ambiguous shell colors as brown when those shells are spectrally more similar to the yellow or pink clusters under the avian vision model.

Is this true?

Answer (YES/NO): NO